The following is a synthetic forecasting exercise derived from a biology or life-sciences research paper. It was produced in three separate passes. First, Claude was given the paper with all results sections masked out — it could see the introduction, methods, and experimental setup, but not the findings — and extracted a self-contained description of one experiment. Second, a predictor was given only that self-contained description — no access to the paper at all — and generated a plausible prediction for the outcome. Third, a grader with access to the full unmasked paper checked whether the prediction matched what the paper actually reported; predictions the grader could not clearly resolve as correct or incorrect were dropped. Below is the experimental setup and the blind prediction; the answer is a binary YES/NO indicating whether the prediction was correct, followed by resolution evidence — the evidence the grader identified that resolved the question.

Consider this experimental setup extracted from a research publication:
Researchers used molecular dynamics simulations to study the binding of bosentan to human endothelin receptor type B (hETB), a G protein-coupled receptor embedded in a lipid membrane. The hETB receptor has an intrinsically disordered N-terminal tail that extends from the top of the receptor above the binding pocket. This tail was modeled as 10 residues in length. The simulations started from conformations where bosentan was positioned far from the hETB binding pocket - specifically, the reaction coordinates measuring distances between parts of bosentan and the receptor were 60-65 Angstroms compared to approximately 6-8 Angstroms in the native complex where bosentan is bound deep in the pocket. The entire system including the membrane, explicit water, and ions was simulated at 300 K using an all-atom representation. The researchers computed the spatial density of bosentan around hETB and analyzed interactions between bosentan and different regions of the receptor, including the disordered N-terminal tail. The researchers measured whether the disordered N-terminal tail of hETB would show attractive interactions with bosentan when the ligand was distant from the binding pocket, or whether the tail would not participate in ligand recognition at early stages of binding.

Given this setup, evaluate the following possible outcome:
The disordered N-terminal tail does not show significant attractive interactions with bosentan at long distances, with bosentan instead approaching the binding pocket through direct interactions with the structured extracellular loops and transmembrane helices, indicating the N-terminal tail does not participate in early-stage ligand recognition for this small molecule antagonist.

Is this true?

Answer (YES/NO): NO